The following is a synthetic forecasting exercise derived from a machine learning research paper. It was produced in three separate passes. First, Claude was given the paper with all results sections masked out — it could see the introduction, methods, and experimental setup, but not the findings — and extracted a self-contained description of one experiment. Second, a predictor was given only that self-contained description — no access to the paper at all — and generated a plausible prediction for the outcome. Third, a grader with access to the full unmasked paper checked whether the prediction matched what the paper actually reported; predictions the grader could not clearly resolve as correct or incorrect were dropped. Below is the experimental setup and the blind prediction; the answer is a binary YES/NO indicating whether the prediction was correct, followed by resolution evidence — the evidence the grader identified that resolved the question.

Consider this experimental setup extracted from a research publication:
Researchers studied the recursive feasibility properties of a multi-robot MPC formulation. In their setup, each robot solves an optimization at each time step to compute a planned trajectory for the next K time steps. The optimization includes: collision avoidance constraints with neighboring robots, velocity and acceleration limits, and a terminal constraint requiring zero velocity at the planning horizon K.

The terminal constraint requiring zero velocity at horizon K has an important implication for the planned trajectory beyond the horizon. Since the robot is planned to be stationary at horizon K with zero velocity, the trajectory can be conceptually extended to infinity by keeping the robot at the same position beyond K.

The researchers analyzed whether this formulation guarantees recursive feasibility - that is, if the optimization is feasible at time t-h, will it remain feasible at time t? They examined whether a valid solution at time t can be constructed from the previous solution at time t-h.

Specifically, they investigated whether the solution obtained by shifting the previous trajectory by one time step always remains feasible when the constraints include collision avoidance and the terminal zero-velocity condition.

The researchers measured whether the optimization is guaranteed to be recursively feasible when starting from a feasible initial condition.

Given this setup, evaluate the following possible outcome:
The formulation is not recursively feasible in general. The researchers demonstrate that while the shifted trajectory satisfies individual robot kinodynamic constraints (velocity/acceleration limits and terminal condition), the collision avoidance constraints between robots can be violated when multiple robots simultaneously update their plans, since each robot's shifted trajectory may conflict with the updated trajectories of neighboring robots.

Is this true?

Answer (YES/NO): NO